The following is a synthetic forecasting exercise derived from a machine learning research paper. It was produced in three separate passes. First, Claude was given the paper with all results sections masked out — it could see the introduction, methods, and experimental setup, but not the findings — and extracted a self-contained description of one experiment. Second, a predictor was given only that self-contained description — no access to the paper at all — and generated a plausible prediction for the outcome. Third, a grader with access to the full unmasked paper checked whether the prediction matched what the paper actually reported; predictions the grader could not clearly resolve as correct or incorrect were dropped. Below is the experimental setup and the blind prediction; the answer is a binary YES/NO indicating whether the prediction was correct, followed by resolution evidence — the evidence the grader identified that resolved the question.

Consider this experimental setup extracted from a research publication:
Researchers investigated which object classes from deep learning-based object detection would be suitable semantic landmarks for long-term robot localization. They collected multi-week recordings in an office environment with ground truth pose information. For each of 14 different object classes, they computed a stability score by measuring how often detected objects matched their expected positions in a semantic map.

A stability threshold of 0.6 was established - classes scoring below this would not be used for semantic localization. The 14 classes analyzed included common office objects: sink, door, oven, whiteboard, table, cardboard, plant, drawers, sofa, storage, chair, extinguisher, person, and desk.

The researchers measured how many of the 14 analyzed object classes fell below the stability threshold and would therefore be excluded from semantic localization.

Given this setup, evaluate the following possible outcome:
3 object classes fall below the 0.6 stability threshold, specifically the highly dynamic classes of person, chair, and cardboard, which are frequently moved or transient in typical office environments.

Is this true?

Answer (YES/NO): YES